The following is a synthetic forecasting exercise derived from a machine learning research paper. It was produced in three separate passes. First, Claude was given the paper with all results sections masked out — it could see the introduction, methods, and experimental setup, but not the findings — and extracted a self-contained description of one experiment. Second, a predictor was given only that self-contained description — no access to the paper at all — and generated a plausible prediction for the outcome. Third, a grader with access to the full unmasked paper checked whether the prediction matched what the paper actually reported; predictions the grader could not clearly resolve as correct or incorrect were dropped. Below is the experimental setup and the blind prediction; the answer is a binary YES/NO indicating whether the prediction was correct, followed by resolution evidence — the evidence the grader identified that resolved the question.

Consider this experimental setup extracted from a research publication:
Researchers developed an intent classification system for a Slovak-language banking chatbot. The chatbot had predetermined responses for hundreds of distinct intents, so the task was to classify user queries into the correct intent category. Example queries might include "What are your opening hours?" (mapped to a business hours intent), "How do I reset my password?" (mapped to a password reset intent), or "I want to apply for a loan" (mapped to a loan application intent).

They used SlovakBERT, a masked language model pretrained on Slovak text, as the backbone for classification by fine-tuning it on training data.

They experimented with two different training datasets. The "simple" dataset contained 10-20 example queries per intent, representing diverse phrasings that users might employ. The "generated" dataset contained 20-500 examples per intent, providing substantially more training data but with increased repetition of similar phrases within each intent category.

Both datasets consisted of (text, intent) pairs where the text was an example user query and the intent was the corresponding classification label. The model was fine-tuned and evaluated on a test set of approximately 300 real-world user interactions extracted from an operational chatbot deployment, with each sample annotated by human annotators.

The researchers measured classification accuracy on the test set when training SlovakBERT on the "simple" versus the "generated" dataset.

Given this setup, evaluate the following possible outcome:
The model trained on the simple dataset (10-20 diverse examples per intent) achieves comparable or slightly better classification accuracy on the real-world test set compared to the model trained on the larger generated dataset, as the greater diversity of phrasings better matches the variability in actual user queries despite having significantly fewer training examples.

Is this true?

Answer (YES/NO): NO